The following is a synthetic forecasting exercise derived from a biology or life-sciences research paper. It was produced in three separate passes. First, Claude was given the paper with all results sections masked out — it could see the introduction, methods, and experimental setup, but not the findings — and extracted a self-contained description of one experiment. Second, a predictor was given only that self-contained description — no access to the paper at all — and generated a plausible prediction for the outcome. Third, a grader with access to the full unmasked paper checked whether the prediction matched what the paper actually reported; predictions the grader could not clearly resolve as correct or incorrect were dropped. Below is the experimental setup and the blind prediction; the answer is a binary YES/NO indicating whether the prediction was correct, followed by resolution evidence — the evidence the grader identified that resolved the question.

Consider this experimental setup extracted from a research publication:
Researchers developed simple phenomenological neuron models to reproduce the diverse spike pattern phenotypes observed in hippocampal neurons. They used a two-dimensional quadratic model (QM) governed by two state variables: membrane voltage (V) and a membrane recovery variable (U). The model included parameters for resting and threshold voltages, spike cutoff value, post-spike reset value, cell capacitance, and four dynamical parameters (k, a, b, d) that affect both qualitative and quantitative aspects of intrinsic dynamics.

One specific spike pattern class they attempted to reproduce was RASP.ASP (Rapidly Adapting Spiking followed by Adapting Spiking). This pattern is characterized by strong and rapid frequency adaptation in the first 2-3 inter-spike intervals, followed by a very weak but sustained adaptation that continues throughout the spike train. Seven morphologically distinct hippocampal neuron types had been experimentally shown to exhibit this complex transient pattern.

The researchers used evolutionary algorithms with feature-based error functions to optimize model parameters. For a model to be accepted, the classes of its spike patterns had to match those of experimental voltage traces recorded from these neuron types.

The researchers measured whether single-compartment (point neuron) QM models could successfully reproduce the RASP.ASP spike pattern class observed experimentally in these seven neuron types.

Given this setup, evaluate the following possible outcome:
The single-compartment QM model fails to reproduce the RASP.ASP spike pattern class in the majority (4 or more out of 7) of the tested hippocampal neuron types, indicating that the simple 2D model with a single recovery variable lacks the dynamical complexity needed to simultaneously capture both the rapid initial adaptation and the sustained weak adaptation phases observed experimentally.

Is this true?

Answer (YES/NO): YES